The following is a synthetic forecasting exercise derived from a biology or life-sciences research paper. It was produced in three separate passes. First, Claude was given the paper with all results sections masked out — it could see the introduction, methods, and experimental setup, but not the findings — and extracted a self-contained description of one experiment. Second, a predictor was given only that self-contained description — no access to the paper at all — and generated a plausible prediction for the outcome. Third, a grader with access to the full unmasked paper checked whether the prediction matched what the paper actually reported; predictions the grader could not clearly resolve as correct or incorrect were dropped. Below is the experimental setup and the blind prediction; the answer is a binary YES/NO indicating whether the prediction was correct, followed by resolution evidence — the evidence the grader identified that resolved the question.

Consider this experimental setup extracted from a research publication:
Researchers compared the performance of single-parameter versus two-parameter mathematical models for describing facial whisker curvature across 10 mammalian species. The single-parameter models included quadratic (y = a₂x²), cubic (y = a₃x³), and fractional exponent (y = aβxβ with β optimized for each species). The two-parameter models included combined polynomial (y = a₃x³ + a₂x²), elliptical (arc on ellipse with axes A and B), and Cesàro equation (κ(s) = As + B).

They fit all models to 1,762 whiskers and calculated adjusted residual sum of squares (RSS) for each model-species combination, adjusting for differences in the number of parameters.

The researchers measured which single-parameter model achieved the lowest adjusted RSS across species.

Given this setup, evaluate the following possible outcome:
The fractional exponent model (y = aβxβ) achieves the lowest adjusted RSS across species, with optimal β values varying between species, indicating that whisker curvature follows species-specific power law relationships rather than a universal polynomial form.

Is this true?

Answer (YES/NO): YES